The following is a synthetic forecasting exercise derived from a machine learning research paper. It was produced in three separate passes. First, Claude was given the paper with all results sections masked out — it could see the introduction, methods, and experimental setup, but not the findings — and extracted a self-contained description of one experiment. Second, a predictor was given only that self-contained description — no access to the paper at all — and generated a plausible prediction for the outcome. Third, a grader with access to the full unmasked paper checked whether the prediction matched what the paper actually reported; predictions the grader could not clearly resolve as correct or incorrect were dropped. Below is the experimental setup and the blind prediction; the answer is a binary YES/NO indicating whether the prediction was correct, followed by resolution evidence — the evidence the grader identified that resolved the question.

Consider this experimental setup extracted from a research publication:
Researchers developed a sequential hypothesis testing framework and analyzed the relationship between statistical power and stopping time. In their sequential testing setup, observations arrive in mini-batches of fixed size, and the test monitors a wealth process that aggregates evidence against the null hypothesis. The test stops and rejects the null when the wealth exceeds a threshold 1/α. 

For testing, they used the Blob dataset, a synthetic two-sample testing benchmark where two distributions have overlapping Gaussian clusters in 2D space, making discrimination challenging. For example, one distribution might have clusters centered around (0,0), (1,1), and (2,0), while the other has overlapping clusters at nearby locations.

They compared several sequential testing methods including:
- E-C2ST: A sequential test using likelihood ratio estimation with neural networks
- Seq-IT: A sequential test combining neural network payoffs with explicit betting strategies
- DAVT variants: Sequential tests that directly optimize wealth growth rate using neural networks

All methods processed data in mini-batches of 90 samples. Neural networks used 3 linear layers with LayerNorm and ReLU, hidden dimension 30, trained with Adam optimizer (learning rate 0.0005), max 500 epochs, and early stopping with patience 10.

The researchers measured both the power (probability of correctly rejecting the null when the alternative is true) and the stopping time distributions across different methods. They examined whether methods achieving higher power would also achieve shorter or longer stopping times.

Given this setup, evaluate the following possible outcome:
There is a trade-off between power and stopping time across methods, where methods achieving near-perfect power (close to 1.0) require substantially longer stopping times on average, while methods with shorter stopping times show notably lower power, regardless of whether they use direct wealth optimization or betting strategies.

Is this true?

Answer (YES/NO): NO